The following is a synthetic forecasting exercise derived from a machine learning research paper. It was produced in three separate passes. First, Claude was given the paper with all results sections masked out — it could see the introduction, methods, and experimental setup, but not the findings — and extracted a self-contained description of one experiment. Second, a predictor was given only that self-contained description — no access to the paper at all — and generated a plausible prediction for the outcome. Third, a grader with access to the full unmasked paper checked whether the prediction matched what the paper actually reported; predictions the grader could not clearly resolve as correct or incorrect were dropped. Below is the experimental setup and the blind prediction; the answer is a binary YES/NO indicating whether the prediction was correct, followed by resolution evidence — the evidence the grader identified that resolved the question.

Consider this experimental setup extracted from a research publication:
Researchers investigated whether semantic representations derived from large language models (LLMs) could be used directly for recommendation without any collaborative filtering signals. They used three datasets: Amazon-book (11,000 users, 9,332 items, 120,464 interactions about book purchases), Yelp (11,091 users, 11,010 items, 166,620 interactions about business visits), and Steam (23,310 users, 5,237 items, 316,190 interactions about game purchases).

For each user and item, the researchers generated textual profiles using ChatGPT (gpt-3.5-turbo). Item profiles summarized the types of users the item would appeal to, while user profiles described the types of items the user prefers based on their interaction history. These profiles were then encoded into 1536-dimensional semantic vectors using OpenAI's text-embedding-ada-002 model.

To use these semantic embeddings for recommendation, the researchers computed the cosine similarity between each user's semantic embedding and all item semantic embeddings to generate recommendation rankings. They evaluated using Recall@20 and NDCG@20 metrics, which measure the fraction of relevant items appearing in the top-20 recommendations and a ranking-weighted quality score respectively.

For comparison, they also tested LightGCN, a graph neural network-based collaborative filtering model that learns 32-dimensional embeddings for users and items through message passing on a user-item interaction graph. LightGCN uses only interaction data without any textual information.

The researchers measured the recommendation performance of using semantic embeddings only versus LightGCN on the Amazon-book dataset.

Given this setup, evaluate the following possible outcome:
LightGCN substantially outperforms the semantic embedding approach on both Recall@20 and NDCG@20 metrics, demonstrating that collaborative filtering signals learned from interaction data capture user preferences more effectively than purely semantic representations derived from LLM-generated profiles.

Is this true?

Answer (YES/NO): YES